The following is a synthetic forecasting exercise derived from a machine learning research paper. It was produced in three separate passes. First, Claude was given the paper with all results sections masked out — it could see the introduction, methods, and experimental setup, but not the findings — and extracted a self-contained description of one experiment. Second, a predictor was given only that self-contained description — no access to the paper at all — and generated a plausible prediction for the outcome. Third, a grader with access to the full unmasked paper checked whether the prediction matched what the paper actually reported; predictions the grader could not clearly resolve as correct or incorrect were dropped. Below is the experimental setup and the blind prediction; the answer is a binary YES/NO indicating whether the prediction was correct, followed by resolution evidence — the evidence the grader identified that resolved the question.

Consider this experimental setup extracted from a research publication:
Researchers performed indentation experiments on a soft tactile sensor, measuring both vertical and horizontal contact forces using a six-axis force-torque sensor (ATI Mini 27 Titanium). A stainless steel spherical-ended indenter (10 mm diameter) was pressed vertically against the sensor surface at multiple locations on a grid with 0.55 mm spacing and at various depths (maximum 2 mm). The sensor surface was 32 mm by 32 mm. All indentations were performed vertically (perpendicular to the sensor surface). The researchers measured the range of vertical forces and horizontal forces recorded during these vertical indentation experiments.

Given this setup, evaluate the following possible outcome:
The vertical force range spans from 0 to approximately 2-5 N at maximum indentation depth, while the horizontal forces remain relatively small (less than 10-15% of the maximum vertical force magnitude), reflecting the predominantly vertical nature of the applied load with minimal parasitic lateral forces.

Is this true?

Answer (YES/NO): NO